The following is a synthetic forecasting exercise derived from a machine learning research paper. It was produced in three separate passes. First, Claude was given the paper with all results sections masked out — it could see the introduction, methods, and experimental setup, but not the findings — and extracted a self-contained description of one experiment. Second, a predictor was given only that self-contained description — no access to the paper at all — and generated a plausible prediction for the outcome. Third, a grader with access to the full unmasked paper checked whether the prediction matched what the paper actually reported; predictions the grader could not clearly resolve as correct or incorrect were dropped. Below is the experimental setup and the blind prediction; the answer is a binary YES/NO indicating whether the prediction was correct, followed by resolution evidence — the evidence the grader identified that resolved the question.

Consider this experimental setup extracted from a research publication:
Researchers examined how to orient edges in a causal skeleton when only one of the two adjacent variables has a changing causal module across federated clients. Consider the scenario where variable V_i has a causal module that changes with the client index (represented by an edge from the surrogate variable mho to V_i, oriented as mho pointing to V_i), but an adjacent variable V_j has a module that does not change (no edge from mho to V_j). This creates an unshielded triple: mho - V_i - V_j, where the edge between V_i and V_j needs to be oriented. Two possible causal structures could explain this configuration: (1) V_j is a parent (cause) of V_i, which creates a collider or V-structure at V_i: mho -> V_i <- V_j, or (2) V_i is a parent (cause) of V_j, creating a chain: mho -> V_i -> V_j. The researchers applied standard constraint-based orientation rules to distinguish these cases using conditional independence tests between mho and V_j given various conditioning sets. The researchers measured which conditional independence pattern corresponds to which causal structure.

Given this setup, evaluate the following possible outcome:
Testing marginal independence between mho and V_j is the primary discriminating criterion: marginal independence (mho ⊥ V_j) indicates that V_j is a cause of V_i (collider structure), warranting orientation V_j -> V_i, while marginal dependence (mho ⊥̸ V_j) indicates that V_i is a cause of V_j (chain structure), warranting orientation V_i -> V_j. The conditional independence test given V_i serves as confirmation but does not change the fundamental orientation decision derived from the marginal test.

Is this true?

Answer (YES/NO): NO